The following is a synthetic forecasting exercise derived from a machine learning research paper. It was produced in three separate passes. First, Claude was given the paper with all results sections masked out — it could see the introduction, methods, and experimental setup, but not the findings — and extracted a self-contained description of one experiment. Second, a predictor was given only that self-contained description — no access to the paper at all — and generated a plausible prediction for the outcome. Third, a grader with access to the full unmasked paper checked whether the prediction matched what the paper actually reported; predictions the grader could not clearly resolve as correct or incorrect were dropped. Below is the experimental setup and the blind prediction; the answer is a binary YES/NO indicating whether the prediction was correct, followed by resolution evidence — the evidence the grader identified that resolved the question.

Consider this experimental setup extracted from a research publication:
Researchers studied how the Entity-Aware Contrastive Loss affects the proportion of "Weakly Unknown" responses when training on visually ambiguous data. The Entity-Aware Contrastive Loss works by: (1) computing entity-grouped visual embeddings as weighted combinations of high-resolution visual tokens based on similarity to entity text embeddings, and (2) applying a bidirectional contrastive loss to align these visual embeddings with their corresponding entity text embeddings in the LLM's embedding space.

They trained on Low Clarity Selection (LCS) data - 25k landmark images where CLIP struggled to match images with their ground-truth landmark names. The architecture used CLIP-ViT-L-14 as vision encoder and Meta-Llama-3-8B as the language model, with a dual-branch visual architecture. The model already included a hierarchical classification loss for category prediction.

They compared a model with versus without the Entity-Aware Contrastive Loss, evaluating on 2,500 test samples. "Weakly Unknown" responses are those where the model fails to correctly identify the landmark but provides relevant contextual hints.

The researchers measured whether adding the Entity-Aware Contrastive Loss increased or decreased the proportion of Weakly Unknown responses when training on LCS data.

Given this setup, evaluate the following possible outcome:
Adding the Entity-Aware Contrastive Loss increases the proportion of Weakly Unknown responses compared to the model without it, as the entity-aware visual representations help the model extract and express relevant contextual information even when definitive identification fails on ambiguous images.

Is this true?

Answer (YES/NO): YES